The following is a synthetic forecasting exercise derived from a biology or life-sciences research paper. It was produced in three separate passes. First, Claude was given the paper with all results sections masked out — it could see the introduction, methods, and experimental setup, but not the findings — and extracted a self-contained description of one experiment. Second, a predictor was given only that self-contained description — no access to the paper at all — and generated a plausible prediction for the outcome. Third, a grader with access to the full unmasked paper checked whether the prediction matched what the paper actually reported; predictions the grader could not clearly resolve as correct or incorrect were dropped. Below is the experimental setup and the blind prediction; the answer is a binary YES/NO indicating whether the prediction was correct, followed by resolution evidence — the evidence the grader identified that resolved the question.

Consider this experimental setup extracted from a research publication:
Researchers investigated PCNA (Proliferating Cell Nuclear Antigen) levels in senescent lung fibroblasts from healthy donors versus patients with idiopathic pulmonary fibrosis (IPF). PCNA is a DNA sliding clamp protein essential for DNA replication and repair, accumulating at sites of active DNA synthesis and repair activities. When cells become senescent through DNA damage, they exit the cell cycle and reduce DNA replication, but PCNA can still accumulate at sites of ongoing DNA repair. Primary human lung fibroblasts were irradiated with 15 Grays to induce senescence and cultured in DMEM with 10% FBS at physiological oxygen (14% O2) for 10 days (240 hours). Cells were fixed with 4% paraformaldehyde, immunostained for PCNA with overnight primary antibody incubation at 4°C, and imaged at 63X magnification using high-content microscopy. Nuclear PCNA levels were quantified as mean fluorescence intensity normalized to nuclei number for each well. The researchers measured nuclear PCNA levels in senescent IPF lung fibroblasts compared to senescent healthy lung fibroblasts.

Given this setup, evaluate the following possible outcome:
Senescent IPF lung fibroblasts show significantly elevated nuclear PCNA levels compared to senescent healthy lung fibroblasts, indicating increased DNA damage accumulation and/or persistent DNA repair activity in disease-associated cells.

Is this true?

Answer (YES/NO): NO